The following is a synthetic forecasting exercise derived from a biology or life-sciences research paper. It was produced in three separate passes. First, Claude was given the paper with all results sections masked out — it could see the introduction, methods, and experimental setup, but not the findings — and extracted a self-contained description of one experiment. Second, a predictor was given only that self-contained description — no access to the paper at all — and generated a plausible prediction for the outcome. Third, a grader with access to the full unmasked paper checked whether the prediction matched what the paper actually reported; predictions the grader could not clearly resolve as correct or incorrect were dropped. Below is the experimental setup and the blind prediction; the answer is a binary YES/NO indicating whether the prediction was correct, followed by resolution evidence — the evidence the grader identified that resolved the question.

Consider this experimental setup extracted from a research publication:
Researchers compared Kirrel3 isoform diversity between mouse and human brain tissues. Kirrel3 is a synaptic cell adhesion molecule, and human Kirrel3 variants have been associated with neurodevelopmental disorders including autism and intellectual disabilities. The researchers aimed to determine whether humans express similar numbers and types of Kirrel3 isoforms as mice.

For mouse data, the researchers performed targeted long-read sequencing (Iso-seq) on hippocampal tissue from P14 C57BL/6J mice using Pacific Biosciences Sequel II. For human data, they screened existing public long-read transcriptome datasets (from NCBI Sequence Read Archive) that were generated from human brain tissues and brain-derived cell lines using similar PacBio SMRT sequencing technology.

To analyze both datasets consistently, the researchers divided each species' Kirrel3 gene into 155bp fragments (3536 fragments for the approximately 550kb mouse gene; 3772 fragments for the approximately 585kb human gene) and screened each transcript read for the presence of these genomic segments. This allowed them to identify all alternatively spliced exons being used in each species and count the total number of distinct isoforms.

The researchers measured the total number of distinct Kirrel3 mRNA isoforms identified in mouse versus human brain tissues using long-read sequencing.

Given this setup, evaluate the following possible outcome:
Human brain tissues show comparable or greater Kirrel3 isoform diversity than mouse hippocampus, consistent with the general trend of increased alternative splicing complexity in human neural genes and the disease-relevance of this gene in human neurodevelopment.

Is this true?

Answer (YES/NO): NO